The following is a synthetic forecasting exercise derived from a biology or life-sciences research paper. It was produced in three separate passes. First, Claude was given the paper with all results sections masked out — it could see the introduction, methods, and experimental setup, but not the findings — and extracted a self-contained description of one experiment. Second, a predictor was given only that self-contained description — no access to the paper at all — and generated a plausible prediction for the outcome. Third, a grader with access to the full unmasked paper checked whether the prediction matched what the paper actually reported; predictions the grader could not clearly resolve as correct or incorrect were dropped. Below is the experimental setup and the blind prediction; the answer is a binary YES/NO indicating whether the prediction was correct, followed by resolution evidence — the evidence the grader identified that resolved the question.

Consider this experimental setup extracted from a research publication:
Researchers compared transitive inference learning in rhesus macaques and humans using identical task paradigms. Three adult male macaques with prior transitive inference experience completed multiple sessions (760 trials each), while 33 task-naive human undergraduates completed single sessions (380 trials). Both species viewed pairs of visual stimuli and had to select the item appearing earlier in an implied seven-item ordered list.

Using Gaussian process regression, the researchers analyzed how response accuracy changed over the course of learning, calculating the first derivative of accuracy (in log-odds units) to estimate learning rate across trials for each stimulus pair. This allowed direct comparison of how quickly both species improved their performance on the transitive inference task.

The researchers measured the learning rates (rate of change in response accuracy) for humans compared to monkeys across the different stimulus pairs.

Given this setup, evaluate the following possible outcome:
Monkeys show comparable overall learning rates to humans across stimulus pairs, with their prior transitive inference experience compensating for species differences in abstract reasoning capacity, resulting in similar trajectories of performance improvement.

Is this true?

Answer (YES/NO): NO